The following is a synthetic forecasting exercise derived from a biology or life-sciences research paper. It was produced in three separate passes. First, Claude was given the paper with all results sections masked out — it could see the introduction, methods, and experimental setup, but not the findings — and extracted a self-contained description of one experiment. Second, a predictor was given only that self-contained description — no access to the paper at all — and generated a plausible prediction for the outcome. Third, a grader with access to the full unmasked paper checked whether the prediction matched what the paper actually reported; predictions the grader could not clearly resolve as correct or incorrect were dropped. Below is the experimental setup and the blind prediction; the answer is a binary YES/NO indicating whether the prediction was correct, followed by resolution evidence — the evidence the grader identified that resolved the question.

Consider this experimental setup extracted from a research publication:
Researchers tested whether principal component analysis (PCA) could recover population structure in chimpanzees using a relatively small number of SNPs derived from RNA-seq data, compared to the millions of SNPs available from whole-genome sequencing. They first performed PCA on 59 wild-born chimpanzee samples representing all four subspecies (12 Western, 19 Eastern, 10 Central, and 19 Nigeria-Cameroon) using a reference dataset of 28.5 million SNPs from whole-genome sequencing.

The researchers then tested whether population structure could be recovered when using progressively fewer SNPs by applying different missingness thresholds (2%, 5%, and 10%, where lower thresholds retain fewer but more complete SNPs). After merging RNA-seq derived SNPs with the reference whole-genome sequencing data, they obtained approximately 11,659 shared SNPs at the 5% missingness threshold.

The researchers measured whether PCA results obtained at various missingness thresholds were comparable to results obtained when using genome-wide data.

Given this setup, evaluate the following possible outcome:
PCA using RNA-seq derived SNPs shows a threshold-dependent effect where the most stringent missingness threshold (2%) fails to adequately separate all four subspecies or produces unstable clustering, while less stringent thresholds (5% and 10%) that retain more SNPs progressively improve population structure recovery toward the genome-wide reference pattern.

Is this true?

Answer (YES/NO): NO